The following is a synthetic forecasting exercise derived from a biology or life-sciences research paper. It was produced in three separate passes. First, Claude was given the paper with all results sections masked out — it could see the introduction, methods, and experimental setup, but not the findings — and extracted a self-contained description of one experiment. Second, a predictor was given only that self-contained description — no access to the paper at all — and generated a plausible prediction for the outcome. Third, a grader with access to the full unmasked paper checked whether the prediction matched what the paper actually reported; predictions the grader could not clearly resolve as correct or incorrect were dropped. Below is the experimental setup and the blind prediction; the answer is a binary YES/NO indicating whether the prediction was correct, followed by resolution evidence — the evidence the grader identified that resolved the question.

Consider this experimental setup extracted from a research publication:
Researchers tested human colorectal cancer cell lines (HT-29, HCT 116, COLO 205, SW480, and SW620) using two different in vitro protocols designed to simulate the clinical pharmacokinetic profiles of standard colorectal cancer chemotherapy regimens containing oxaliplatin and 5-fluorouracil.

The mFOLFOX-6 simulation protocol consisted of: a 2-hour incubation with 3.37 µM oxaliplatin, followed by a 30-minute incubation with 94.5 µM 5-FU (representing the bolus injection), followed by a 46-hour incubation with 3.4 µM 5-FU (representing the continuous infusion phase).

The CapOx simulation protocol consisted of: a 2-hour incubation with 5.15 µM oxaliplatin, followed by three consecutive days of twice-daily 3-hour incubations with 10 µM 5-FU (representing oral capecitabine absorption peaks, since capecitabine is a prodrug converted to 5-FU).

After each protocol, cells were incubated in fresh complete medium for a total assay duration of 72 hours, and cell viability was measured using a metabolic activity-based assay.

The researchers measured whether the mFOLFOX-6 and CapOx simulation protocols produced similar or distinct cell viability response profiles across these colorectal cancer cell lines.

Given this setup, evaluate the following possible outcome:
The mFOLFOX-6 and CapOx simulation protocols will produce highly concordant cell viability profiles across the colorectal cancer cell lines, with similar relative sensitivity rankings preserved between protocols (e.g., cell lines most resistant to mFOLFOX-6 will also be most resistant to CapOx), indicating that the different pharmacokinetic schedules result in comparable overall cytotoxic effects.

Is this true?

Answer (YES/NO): YES